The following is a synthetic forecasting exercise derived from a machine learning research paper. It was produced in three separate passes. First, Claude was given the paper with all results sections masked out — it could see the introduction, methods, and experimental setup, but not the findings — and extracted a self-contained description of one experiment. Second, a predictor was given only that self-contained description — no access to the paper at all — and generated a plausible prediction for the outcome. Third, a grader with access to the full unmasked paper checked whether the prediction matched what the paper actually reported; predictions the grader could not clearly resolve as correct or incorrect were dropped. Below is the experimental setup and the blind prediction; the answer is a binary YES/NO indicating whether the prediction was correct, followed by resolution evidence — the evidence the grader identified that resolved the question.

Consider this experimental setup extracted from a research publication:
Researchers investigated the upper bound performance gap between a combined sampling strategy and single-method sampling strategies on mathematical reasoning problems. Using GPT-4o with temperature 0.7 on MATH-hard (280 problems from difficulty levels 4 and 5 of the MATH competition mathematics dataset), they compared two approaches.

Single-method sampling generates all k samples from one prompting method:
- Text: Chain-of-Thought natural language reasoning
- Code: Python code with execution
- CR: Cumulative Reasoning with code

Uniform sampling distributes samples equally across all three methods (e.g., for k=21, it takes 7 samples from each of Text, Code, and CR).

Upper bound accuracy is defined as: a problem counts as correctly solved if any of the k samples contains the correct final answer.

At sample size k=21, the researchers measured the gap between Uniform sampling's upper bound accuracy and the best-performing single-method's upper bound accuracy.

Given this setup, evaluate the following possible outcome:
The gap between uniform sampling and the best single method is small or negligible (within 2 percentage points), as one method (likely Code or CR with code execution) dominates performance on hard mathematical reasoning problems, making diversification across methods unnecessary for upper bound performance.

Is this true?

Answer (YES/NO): NO